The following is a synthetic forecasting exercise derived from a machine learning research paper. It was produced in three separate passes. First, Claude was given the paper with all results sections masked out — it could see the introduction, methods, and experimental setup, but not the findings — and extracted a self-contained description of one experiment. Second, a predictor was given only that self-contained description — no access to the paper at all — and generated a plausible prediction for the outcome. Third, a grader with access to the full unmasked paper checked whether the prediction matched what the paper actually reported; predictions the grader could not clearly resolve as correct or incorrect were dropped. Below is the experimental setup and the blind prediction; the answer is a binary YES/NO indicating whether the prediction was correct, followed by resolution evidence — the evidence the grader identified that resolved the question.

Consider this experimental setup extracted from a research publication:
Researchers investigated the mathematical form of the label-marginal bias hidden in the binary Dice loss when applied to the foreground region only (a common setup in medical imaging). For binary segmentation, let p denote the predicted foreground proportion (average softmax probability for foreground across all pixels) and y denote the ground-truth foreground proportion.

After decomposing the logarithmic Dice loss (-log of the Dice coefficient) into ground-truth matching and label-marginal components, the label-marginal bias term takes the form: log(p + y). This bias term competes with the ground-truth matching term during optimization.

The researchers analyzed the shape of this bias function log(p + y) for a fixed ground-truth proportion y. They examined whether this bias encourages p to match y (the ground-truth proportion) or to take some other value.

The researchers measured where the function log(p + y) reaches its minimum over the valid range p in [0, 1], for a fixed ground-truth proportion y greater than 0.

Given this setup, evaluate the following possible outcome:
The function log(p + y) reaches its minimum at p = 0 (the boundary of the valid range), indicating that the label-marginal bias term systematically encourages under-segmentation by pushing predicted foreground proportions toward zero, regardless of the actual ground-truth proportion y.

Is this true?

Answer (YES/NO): YES